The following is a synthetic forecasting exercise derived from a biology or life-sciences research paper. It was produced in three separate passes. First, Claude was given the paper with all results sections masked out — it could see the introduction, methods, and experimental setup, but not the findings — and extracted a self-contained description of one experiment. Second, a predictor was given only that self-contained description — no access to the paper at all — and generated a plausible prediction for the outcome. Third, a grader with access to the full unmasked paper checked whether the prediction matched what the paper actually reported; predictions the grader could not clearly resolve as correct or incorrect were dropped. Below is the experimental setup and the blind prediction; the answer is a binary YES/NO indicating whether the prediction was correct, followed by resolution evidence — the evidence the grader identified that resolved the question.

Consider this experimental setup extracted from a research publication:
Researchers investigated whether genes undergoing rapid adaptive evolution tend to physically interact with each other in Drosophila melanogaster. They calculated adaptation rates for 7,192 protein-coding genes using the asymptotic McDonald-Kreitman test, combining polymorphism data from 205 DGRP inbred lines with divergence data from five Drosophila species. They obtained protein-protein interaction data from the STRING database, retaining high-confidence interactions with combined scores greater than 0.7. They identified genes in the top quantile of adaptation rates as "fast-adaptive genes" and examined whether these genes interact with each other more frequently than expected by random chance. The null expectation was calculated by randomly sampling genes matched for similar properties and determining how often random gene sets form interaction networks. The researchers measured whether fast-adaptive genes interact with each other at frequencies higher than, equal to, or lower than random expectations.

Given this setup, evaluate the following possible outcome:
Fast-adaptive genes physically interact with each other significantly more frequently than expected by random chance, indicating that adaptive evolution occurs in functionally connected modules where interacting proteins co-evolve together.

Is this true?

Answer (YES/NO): YES